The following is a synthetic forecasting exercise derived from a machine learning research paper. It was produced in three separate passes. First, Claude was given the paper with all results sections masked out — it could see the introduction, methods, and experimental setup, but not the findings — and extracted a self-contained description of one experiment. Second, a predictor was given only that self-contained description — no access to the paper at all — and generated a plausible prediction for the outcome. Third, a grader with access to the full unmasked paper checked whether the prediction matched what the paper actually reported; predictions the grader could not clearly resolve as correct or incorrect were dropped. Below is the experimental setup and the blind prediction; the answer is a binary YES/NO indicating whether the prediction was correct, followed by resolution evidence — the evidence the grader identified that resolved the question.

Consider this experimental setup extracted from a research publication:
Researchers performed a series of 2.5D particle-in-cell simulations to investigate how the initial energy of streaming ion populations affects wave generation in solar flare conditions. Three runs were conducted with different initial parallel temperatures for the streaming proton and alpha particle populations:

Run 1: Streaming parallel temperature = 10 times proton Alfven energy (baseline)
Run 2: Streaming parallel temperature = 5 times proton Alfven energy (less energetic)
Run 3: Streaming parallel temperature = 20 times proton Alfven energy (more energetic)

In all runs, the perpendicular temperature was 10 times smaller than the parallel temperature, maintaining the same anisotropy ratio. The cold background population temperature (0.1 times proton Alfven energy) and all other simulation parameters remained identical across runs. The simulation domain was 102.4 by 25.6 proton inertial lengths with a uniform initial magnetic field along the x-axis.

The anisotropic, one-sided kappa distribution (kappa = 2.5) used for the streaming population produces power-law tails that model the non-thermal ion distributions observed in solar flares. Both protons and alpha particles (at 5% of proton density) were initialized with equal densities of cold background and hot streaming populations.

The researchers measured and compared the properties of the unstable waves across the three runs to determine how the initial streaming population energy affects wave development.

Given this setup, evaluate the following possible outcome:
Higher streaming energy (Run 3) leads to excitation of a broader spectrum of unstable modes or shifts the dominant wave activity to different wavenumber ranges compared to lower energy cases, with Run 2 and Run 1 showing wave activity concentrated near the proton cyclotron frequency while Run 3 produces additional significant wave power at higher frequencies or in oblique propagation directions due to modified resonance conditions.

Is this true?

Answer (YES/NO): NO